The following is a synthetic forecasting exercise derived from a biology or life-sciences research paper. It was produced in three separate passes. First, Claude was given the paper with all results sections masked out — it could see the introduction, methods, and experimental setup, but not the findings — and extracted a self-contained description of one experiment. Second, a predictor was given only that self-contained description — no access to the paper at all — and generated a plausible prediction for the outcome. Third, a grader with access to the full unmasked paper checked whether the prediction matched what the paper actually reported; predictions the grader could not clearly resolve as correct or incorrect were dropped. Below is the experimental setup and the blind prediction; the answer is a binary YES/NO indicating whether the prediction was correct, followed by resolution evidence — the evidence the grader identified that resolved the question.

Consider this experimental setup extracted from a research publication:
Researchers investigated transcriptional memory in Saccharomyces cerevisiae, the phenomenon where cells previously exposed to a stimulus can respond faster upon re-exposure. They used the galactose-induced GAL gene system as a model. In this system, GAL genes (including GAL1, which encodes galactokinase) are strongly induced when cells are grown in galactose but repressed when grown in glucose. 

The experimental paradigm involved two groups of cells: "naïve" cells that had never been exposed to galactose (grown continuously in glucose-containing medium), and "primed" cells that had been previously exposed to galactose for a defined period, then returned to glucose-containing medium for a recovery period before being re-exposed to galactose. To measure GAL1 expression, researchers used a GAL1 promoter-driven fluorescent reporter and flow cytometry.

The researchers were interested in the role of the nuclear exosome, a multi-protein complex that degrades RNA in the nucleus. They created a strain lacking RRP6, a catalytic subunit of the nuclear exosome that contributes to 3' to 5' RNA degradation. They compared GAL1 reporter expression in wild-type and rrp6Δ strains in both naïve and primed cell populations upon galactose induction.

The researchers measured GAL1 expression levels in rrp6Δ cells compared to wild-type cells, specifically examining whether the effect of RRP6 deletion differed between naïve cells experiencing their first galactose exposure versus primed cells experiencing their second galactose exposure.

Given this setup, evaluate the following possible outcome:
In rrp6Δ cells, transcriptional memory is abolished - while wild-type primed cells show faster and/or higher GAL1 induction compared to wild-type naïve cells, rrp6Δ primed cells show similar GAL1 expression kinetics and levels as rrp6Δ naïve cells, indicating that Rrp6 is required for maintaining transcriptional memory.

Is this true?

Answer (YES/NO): NO